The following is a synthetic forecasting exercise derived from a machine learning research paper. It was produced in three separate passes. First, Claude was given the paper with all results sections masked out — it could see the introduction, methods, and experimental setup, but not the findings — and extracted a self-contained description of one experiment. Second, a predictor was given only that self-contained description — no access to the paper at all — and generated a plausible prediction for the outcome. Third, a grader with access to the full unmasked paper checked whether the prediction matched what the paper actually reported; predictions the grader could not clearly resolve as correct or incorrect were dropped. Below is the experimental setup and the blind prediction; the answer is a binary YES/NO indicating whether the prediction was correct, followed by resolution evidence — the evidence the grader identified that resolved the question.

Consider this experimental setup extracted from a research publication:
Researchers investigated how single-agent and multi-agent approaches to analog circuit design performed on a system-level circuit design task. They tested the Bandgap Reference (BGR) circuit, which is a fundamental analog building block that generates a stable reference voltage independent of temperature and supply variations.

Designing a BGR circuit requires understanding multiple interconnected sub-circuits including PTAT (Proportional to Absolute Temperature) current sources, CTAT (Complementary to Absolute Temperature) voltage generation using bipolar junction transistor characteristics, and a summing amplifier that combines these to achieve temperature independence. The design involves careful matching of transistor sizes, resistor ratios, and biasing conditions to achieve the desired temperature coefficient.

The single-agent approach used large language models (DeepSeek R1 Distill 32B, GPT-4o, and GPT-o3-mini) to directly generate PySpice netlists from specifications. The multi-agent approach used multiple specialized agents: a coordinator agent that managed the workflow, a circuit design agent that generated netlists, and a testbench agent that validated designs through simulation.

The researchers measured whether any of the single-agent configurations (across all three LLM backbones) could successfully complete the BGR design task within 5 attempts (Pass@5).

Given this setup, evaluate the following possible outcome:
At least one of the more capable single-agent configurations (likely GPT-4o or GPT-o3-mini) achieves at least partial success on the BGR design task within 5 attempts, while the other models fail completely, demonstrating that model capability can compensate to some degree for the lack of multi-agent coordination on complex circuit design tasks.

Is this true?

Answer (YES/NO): NO